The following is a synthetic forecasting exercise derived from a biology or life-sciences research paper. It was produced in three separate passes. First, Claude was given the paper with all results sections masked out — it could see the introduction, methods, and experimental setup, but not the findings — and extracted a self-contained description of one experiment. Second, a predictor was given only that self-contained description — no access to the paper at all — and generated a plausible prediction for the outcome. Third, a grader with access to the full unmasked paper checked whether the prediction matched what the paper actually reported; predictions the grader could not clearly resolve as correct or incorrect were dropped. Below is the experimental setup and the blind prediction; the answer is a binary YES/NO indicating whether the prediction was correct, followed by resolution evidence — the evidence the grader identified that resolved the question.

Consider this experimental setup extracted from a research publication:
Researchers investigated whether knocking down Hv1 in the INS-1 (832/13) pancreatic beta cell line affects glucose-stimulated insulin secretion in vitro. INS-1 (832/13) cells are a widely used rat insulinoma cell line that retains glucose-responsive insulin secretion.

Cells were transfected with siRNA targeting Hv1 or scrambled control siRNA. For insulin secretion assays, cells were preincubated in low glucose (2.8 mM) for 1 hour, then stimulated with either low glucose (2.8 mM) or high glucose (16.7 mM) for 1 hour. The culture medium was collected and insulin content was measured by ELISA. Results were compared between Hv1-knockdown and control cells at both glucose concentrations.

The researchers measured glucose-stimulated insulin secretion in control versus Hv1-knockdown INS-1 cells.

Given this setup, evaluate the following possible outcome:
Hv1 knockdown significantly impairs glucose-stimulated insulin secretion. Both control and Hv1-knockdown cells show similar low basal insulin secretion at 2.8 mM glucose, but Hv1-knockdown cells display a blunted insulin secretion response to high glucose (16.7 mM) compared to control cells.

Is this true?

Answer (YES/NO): YES